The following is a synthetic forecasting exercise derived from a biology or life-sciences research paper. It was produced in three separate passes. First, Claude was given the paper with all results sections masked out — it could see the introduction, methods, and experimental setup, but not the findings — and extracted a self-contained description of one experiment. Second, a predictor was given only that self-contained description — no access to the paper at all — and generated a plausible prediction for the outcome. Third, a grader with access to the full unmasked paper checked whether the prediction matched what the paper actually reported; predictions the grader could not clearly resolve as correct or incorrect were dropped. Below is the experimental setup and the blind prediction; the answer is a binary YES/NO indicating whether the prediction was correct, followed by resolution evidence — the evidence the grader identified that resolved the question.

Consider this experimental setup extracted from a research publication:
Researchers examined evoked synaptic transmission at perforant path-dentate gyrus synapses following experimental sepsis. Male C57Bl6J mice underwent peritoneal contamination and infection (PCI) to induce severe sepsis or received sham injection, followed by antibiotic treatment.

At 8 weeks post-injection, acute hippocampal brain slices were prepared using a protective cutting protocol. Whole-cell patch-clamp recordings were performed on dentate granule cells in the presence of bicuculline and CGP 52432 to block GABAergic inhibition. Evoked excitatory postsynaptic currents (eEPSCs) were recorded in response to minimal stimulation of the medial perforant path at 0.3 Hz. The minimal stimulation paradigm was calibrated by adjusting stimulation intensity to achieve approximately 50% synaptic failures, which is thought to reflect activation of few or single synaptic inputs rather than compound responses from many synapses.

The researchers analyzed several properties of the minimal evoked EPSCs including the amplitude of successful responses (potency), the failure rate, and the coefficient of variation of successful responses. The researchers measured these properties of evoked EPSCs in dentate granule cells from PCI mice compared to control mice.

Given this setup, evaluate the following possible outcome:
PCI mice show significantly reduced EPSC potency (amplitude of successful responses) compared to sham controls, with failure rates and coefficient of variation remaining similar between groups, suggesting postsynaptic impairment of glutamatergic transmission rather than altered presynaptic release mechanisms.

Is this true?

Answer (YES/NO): NO